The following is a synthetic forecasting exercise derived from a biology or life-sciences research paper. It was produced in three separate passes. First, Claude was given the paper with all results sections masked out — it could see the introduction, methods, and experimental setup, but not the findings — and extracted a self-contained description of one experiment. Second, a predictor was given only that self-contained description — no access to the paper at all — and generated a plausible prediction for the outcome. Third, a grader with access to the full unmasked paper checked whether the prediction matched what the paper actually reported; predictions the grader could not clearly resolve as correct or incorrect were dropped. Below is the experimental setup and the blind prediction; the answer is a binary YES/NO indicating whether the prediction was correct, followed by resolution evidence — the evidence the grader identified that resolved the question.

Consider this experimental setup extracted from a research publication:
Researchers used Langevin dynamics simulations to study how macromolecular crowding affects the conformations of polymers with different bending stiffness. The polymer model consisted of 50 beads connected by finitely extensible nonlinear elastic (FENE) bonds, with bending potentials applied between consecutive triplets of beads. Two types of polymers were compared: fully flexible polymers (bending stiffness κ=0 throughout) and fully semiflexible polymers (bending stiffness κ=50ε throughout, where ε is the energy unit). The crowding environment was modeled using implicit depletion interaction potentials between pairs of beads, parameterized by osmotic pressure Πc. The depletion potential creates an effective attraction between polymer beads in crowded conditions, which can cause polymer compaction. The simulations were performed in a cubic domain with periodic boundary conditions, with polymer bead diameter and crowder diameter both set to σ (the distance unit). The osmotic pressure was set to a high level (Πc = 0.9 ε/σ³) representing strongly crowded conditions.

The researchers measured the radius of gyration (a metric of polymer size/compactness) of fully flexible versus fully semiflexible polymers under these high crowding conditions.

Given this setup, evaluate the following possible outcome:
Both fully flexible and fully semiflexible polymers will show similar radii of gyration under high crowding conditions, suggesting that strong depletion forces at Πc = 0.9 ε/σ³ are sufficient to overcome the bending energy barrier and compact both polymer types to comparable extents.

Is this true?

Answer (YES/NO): NO